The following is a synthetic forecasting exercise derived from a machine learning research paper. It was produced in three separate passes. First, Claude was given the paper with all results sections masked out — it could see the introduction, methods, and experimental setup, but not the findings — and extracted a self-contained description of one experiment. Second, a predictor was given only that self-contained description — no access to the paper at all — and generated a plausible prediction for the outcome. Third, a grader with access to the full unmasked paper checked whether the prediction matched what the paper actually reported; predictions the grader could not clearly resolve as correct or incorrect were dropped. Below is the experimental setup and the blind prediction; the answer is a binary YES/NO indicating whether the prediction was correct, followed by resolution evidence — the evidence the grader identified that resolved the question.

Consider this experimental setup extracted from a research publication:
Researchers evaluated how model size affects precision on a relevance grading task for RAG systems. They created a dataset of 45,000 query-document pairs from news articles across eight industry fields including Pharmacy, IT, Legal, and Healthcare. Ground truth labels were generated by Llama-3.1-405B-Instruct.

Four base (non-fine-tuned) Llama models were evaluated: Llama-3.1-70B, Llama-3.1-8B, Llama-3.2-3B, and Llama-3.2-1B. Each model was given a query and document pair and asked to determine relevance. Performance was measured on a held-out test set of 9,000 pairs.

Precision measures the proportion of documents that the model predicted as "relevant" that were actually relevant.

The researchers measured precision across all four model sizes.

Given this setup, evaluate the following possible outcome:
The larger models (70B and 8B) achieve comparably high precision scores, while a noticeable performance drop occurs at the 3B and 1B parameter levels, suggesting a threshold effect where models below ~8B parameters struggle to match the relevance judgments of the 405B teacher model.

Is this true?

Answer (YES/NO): NO